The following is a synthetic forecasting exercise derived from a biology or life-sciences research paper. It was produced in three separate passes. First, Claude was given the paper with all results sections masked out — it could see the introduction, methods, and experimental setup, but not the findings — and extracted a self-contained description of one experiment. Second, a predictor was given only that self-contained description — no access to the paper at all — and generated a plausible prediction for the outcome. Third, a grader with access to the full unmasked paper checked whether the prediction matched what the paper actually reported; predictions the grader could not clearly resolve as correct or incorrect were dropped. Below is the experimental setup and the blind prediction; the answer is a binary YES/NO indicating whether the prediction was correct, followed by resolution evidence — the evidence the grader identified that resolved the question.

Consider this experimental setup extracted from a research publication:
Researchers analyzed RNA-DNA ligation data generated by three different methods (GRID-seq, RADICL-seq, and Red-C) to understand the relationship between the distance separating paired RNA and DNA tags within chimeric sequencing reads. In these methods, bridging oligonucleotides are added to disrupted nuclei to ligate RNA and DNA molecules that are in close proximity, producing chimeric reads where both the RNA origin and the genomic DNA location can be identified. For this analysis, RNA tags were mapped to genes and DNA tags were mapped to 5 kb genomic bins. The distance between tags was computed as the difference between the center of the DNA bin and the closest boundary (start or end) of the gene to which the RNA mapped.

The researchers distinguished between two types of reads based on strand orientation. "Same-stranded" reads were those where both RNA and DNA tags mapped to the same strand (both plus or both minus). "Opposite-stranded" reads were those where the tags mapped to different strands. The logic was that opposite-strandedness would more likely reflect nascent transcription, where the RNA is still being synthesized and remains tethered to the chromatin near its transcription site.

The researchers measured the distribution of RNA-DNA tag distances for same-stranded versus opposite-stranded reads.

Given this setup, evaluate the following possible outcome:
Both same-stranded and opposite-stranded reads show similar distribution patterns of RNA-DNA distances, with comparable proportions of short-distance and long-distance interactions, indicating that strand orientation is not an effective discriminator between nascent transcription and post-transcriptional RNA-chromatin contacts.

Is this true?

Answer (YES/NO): NO